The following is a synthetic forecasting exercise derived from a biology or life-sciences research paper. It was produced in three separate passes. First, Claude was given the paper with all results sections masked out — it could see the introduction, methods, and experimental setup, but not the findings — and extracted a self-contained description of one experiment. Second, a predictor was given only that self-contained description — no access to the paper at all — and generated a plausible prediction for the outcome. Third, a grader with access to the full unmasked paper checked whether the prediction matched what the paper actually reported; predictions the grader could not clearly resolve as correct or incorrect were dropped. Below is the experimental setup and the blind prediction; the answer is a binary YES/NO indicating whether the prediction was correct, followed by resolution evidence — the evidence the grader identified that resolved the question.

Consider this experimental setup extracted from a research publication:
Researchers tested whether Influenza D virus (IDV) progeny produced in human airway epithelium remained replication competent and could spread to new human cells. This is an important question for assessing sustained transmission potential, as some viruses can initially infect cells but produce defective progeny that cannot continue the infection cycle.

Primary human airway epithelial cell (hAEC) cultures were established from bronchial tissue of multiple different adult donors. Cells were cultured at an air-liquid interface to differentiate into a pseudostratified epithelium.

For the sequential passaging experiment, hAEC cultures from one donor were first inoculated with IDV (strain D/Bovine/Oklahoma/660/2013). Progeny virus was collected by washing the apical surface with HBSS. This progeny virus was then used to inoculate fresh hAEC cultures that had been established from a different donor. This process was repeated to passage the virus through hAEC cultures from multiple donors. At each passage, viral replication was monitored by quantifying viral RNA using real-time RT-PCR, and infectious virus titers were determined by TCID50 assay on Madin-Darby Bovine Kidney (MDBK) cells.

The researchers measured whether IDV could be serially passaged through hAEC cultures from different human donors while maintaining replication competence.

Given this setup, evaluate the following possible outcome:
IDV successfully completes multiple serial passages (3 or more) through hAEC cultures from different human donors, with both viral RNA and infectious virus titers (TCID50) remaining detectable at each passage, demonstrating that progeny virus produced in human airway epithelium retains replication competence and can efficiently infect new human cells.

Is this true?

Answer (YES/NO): NO